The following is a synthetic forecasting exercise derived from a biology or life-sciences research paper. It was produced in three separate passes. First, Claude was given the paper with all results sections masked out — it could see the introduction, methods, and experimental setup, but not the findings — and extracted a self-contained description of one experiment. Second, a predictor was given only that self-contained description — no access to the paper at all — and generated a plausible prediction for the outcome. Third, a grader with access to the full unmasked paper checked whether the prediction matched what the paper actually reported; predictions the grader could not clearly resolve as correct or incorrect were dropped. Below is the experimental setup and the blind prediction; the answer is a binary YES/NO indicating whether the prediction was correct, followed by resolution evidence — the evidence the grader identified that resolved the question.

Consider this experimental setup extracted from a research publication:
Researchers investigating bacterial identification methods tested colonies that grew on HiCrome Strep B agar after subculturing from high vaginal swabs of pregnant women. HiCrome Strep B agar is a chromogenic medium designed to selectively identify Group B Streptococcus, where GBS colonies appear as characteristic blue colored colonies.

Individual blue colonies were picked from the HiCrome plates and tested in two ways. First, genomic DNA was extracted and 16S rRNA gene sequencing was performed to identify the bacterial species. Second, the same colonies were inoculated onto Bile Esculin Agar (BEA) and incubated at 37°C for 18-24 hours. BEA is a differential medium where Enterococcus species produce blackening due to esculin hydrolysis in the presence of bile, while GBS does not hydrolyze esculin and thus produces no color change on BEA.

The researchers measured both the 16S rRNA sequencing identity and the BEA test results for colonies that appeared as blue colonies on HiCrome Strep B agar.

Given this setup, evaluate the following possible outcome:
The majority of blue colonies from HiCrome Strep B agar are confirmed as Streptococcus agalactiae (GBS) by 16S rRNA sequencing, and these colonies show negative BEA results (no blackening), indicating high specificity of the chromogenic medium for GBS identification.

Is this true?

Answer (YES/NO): NO